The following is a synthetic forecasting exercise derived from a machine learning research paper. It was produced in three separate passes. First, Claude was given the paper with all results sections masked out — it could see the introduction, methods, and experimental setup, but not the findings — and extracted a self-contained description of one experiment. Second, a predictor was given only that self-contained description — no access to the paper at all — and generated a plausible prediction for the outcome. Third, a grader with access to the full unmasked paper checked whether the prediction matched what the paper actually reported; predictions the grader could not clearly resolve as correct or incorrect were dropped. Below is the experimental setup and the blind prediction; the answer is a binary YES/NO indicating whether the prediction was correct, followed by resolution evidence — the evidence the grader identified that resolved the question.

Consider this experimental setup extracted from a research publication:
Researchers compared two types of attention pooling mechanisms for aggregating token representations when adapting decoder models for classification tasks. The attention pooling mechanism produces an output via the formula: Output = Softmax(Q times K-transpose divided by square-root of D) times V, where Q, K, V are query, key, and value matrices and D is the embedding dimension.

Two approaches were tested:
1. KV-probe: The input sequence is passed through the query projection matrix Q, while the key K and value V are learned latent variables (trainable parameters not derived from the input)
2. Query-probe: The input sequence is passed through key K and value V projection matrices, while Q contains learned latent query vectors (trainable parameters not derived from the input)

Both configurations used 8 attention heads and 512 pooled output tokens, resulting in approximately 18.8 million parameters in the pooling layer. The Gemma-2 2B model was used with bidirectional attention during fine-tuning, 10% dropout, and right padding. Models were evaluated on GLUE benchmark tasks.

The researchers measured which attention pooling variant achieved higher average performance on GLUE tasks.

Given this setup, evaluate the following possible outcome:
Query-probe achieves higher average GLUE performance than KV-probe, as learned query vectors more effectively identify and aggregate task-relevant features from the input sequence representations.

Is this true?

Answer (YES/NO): NO